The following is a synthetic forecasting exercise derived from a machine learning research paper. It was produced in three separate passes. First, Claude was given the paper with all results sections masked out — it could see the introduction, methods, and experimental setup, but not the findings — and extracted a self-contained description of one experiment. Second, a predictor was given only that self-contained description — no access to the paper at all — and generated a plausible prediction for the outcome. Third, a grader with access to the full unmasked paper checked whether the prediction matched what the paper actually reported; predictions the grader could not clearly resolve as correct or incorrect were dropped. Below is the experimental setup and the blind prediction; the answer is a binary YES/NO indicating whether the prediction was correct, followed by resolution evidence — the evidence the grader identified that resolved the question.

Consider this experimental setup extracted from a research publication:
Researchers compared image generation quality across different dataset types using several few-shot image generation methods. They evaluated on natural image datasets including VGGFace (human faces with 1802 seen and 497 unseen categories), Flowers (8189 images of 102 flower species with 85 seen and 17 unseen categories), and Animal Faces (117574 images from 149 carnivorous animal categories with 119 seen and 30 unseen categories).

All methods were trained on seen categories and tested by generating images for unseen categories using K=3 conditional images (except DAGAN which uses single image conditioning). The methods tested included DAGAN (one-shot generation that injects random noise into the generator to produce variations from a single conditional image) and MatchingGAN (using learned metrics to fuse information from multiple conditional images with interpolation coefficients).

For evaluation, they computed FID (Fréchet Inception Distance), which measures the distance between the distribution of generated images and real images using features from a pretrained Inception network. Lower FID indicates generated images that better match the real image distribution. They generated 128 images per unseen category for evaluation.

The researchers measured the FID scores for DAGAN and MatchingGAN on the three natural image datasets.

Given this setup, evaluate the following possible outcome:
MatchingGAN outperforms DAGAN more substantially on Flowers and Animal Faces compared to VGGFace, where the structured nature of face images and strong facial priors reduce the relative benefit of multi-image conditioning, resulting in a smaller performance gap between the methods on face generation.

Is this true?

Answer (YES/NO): NO